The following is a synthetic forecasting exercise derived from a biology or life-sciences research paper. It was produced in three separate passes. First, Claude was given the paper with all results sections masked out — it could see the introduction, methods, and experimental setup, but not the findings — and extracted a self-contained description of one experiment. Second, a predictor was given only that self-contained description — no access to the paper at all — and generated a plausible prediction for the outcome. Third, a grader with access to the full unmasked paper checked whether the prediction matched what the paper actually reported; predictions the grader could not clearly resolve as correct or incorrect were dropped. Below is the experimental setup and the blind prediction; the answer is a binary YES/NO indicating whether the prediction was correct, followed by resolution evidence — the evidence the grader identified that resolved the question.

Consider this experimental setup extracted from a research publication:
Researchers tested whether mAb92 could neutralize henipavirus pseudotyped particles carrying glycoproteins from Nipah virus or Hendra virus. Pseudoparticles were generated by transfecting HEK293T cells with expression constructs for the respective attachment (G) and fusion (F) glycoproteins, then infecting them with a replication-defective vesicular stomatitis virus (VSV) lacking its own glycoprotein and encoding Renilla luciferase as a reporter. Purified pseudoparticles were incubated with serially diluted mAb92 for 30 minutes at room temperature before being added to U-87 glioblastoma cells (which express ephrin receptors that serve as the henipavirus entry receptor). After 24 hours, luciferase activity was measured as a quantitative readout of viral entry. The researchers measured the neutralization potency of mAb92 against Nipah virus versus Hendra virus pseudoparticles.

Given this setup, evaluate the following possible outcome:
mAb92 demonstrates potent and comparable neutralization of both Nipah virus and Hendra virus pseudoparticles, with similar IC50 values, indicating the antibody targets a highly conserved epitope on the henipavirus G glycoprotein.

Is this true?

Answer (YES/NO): NO